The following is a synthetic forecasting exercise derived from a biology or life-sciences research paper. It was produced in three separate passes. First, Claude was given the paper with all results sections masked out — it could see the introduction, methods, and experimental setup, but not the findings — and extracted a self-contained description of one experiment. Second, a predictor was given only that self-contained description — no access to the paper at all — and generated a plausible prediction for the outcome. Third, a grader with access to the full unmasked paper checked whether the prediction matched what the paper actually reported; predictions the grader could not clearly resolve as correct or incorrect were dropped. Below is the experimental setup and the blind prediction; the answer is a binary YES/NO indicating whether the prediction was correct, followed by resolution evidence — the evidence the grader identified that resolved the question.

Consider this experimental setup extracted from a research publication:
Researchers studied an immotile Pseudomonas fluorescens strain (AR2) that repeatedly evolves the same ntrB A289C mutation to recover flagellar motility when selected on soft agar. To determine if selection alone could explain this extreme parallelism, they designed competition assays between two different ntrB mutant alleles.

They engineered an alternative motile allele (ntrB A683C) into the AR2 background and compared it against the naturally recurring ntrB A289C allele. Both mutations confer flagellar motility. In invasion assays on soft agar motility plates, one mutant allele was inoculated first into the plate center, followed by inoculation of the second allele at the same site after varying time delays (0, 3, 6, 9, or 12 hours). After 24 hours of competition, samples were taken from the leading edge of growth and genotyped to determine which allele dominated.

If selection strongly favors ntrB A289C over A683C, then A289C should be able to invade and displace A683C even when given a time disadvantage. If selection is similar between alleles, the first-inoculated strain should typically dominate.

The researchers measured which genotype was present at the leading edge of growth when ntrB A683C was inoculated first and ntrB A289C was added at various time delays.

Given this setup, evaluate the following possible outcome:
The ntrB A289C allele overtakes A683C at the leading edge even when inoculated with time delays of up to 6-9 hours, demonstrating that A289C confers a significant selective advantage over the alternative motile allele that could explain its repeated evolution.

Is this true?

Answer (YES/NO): NO